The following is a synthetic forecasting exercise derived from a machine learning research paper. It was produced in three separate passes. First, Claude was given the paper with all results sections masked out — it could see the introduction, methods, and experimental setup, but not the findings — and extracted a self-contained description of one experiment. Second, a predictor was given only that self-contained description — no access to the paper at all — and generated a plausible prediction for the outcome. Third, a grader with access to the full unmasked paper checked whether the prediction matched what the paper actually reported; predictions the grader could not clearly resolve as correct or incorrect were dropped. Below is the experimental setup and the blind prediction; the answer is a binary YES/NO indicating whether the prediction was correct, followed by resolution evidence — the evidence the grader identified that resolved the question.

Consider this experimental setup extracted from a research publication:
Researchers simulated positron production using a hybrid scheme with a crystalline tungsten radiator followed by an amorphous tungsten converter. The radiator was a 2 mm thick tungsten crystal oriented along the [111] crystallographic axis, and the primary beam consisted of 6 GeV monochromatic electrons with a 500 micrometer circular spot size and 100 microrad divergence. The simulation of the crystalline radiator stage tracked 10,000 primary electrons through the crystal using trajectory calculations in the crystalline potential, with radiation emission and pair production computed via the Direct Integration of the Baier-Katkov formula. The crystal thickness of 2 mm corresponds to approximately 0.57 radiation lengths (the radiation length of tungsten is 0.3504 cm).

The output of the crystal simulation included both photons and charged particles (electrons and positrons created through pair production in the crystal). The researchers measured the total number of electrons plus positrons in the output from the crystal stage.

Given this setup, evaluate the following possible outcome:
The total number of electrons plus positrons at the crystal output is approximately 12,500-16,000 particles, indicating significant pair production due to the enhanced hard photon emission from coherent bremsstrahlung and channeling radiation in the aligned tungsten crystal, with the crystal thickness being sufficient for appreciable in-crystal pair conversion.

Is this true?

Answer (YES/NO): NO